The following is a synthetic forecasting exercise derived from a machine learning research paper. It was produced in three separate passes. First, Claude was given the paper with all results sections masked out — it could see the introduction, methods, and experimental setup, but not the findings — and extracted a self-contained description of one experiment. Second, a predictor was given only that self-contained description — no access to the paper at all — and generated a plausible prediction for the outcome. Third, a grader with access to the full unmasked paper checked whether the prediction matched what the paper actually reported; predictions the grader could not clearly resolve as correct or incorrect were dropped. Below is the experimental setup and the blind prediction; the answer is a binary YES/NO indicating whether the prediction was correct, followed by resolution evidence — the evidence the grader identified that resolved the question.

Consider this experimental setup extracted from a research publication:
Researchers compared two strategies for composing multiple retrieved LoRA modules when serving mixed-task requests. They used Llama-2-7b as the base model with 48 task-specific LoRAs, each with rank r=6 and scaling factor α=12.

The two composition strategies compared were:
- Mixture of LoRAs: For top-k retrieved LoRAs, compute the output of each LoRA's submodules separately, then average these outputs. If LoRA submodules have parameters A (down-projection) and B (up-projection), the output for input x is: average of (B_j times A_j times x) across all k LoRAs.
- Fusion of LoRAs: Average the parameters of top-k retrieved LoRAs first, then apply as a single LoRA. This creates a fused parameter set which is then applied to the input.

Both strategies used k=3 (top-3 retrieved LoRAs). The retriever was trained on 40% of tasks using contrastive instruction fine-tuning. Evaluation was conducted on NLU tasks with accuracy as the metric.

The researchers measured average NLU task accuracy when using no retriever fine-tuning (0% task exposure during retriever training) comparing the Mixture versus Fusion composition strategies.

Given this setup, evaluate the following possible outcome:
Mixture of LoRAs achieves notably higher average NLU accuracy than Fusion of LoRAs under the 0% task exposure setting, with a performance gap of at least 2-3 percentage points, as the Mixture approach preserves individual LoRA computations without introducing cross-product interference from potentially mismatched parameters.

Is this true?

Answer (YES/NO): YES